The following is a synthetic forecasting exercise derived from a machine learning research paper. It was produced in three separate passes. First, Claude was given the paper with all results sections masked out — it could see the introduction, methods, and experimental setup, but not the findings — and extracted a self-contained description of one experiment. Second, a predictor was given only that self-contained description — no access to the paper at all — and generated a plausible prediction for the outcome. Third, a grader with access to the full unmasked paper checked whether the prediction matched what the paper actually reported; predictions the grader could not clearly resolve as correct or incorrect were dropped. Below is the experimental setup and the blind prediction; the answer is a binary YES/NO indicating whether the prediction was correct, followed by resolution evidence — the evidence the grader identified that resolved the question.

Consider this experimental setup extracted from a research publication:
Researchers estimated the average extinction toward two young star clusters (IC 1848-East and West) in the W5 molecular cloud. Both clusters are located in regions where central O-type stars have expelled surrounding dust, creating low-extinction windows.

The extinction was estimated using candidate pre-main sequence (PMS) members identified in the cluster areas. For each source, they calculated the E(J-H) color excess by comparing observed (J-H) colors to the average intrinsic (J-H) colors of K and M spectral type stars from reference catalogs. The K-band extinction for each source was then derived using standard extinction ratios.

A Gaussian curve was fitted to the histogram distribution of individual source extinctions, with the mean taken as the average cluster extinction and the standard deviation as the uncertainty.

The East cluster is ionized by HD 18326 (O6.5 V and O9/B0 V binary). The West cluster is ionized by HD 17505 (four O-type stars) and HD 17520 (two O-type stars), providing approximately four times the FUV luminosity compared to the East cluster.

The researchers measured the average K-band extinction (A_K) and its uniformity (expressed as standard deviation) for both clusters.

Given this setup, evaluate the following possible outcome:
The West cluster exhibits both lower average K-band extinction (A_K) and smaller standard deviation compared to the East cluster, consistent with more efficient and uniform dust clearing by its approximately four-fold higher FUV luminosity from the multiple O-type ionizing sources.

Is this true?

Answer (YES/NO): YES